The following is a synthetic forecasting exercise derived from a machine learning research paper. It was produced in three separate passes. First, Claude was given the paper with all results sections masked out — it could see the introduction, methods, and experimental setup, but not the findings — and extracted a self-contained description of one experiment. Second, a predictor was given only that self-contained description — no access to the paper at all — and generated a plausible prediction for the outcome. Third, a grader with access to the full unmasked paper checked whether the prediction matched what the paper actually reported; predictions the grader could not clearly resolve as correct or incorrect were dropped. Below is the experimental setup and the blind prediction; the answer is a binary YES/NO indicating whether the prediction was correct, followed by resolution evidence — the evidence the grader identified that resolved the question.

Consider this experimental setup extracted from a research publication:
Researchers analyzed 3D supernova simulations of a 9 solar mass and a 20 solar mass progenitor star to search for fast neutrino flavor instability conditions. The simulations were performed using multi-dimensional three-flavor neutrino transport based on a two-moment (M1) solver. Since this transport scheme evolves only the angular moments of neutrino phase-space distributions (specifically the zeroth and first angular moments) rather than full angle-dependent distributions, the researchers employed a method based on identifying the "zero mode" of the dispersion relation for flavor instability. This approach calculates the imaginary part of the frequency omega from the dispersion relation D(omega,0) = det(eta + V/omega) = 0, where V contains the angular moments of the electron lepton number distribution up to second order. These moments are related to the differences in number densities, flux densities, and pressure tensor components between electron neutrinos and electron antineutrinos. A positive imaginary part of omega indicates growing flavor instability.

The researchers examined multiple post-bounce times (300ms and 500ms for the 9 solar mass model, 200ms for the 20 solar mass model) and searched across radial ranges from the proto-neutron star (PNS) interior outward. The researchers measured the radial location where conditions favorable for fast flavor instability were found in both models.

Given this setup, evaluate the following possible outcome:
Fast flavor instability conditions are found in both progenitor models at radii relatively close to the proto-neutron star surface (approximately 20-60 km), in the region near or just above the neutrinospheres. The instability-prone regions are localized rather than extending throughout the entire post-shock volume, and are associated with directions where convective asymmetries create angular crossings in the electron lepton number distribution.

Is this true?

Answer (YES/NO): NO